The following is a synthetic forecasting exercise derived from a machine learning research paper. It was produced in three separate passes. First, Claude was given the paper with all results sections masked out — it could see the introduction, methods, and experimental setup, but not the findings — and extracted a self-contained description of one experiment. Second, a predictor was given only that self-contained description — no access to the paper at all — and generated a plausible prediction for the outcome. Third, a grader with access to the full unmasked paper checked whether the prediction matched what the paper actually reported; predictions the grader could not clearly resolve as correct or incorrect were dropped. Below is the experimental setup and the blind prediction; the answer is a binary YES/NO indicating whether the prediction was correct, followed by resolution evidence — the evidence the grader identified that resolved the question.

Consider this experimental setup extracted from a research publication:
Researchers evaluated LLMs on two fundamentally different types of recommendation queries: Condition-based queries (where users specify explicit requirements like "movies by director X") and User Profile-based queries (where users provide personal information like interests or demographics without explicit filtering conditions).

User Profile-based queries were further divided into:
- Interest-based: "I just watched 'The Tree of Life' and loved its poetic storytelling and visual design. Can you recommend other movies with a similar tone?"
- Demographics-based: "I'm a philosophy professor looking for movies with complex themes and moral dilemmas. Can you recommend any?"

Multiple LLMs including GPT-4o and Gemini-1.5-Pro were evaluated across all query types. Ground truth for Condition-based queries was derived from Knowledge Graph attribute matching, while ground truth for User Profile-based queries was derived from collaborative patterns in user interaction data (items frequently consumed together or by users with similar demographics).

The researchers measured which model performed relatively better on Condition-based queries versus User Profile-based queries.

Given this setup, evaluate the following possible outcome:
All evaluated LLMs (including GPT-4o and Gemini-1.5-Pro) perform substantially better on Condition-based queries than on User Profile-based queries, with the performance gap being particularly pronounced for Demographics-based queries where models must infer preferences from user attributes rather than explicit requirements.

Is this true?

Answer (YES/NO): NO